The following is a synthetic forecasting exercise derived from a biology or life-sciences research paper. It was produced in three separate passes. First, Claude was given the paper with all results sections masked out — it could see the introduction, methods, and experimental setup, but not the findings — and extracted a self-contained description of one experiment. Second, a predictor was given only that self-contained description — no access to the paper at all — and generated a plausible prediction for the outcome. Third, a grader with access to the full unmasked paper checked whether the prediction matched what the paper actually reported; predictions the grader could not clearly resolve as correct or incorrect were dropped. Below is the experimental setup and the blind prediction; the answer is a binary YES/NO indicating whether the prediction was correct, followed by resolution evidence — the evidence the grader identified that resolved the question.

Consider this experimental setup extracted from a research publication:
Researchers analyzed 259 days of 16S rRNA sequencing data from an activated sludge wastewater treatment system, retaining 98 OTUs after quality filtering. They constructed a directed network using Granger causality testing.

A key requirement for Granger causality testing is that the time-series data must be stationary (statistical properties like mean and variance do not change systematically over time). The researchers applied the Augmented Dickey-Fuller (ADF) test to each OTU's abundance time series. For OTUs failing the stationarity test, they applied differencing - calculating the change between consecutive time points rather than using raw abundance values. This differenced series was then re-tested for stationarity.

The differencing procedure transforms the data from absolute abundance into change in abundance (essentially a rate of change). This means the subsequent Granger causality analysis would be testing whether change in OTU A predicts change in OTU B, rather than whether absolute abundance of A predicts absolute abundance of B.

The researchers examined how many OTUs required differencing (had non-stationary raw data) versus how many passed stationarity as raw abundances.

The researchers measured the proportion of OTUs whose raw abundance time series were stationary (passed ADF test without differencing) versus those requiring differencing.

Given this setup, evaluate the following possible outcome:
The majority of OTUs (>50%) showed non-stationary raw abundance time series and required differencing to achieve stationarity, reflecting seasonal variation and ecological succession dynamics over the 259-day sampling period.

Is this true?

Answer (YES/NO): YES